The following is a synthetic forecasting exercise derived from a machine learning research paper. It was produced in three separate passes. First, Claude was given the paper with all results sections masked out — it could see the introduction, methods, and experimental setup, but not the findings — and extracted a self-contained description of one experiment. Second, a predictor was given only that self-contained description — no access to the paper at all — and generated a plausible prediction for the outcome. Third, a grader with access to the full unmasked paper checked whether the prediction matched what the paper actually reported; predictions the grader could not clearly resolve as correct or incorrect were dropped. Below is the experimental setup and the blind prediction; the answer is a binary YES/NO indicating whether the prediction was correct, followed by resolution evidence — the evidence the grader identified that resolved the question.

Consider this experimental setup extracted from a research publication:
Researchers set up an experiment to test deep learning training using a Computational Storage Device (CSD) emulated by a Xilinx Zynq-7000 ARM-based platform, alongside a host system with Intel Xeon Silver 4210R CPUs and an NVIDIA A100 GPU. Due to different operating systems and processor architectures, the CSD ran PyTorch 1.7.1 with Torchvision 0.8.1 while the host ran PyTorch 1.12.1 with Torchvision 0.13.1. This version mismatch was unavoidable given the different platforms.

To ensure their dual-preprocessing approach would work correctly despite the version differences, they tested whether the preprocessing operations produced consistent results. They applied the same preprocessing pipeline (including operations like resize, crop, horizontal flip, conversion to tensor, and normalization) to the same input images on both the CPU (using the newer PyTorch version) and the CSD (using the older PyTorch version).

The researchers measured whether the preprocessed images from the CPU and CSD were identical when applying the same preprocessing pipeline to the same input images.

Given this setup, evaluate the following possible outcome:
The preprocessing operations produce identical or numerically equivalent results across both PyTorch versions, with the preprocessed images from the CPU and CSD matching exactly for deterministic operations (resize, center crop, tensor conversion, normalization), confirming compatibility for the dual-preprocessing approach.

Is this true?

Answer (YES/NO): YES